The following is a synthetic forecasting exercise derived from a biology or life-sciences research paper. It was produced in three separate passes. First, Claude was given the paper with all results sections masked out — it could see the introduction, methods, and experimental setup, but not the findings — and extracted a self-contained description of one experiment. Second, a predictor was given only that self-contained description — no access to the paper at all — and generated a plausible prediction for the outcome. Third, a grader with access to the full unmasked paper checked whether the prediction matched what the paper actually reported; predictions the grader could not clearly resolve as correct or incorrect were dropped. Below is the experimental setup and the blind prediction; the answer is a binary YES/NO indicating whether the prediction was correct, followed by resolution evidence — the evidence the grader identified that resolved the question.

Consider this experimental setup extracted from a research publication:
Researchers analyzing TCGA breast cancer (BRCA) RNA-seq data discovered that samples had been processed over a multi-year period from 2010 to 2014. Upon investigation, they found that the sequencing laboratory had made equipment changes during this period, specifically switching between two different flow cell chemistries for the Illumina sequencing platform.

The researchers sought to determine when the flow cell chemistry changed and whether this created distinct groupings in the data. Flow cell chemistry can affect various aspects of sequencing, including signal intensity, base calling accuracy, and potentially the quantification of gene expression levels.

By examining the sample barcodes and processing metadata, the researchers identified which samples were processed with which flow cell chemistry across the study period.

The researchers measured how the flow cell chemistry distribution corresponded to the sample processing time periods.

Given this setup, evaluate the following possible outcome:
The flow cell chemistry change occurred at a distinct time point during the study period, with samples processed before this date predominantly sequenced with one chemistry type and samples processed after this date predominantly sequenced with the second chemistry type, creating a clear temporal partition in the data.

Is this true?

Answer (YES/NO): YES